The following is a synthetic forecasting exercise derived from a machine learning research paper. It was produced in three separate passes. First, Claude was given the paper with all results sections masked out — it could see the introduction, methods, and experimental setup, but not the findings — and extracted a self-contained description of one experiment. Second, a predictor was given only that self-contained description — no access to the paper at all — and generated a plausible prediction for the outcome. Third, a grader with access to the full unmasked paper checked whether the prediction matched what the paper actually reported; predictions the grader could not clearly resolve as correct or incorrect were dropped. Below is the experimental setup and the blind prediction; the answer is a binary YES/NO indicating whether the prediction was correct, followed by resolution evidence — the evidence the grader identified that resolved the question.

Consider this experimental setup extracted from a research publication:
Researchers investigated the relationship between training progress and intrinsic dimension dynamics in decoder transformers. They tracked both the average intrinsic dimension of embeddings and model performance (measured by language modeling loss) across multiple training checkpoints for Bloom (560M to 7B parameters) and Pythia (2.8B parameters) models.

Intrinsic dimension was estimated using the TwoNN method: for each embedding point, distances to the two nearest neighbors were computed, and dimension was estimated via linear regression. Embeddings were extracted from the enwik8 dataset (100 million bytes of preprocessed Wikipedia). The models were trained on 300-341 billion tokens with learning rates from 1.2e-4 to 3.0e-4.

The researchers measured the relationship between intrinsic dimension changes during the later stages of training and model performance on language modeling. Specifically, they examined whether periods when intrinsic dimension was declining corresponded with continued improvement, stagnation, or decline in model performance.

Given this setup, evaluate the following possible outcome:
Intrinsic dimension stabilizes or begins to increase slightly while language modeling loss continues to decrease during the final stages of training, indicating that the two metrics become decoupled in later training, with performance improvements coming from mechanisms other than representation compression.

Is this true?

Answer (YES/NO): NO